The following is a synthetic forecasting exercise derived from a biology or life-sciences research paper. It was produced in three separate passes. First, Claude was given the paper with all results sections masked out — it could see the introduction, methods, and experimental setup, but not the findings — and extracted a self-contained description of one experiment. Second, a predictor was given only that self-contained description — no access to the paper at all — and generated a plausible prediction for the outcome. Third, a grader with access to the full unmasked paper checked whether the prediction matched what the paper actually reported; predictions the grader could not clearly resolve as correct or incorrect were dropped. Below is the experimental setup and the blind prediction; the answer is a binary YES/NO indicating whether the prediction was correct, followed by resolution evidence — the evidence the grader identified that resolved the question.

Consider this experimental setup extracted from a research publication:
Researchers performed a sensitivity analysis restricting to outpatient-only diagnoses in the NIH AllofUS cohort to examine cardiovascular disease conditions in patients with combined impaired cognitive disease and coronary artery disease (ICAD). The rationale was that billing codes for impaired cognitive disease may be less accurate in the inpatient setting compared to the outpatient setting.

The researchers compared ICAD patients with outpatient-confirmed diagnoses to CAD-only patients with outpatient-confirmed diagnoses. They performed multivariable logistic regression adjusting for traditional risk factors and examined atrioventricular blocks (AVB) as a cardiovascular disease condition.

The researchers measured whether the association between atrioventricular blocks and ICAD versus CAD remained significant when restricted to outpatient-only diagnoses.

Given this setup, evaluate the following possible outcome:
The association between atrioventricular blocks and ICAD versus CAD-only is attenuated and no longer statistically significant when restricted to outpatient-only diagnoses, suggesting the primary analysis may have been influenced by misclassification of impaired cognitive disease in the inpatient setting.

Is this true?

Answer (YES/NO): NO